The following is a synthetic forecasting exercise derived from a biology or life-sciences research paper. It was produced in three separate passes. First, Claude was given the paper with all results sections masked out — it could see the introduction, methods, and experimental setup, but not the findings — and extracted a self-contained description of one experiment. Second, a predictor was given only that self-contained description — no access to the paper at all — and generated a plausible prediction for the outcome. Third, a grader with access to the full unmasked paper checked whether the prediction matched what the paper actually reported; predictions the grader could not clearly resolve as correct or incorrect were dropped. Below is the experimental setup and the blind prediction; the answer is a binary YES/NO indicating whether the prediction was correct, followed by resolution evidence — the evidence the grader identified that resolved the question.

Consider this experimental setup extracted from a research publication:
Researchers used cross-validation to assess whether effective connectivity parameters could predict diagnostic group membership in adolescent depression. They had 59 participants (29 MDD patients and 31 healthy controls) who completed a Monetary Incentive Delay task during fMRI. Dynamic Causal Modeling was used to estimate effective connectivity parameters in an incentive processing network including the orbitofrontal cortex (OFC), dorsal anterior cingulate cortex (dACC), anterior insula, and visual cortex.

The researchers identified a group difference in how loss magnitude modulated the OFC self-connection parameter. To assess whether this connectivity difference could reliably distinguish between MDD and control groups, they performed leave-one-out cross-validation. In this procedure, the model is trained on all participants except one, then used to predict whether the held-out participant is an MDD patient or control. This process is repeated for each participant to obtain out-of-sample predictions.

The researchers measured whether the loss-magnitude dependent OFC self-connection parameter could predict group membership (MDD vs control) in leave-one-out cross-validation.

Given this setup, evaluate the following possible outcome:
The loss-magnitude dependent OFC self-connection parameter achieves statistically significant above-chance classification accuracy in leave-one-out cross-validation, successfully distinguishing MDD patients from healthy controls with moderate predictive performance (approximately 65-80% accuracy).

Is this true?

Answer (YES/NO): NO